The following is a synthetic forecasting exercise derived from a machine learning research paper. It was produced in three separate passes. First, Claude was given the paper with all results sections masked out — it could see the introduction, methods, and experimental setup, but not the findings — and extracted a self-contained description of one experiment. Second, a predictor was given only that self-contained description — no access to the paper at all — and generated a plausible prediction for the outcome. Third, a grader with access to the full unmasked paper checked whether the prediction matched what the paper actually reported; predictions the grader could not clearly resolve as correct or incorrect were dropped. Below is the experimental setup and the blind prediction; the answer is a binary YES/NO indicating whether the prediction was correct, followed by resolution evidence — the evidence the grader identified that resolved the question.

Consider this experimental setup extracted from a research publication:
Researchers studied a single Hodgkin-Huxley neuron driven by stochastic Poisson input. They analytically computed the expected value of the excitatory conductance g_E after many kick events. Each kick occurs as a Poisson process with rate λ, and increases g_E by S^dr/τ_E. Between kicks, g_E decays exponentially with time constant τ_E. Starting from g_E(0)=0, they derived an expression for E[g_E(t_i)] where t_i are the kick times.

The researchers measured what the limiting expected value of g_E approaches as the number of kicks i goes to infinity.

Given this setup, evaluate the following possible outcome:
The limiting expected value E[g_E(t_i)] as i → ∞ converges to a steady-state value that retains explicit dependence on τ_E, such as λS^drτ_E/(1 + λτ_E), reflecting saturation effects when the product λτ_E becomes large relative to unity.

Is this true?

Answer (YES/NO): NO